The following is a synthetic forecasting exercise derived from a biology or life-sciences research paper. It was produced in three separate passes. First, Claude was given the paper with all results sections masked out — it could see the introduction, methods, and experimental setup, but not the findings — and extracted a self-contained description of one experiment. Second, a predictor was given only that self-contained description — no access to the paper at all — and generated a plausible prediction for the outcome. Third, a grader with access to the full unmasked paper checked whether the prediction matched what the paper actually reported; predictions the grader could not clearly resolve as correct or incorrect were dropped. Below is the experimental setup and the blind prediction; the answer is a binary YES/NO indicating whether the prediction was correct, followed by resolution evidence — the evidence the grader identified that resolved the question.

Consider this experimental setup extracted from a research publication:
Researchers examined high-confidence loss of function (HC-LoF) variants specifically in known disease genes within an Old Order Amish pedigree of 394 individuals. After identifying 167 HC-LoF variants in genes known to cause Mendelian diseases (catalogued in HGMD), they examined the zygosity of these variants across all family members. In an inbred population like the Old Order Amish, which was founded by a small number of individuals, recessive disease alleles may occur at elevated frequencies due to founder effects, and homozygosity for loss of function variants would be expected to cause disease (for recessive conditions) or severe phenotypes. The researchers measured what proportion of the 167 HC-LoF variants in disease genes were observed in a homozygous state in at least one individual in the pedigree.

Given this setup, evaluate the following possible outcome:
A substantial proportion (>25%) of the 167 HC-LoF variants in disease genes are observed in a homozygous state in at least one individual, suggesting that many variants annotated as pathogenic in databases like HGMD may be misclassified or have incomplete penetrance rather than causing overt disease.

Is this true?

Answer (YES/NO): YES